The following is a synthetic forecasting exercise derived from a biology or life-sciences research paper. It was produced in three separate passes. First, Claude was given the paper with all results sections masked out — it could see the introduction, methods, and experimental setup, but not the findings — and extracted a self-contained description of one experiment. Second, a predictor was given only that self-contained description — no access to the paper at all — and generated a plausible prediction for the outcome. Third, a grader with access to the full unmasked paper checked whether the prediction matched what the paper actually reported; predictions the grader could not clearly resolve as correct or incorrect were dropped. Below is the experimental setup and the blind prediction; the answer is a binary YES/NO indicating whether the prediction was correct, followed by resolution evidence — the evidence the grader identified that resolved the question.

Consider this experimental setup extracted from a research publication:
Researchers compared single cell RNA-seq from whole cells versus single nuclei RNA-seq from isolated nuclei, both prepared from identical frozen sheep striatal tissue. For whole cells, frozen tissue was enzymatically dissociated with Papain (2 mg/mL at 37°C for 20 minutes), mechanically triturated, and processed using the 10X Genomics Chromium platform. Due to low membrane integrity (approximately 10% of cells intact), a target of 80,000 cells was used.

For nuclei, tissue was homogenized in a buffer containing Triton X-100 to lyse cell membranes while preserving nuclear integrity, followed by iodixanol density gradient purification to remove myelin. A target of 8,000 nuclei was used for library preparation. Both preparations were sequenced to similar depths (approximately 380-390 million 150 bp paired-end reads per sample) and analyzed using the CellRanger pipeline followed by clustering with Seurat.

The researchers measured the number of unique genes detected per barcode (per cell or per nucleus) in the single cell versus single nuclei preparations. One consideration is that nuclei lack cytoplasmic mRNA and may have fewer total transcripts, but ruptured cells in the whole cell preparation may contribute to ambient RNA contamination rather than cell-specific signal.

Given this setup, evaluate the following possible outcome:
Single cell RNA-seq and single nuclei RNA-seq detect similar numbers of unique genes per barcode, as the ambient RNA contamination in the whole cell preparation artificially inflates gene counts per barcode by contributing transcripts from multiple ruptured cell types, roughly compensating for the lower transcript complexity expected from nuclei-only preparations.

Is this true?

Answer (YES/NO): NO